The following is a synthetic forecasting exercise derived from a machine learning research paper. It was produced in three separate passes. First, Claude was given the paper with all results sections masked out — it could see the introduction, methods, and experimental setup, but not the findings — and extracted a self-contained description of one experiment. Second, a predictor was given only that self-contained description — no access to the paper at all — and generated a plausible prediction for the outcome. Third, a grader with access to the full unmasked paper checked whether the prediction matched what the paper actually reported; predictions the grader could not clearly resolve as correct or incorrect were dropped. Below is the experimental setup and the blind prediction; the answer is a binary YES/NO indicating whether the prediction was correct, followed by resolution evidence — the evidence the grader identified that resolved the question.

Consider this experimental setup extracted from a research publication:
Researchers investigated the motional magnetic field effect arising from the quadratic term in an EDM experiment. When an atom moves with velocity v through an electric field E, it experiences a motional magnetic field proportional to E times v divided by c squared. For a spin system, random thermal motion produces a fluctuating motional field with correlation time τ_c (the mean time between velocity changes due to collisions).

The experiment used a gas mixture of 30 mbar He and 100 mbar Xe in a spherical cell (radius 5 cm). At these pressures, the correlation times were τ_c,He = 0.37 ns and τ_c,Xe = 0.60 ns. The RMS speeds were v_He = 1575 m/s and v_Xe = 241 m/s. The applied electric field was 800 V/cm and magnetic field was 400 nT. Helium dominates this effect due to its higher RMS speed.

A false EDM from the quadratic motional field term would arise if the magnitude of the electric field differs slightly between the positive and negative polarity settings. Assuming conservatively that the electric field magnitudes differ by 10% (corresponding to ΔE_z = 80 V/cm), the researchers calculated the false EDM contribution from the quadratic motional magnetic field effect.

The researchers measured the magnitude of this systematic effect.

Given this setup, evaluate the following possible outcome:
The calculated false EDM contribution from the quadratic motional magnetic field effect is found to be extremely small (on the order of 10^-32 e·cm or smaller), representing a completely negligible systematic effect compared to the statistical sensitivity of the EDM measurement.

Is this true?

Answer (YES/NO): YES